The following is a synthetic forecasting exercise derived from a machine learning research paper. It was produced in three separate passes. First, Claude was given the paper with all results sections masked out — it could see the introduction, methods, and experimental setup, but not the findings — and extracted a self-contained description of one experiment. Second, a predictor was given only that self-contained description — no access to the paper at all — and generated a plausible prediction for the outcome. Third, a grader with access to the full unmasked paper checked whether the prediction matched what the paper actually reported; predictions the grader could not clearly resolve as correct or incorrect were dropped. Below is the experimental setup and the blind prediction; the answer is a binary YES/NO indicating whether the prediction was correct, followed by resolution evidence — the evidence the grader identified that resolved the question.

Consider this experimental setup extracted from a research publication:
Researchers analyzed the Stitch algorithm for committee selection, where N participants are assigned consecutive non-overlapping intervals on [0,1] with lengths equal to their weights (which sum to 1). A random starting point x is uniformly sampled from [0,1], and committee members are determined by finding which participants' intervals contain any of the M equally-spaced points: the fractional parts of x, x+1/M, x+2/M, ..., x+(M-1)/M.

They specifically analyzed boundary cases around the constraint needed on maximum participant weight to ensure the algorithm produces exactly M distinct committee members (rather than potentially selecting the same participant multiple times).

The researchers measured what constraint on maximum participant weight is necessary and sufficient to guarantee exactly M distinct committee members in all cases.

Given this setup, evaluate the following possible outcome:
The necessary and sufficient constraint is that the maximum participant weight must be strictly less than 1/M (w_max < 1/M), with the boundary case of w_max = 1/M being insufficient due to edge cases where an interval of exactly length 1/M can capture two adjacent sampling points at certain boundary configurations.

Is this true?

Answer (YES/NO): YES